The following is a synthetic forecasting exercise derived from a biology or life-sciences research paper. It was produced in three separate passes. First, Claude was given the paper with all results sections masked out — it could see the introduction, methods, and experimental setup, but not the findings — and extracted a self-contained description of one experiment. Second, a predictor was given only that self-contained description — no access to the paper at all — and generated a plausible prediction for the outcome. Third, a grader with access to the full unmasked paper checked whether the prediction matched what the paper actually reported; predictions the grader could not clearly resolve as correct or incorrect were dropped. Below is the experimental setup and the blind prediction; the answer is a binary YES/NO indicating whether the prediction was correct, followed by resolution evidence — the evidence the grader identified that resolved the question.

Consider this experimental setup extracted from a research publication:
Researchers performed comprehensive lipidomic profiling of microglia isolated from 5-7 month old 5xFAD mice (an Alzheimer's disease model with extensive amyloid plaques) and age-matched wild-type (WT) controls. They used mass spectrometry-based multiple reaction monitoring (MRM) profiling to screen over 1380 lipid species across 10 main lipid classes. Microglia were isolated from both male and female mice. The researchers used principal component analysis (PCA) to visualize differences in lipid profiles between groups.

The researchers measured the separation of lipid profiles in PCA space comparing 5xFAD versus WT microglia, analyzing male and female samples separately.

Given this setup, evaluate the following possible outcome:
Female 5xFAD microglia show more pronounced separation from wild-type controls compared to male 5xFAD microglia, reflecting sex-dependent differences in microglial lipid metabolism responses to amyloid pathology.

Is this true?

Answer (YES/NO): YES